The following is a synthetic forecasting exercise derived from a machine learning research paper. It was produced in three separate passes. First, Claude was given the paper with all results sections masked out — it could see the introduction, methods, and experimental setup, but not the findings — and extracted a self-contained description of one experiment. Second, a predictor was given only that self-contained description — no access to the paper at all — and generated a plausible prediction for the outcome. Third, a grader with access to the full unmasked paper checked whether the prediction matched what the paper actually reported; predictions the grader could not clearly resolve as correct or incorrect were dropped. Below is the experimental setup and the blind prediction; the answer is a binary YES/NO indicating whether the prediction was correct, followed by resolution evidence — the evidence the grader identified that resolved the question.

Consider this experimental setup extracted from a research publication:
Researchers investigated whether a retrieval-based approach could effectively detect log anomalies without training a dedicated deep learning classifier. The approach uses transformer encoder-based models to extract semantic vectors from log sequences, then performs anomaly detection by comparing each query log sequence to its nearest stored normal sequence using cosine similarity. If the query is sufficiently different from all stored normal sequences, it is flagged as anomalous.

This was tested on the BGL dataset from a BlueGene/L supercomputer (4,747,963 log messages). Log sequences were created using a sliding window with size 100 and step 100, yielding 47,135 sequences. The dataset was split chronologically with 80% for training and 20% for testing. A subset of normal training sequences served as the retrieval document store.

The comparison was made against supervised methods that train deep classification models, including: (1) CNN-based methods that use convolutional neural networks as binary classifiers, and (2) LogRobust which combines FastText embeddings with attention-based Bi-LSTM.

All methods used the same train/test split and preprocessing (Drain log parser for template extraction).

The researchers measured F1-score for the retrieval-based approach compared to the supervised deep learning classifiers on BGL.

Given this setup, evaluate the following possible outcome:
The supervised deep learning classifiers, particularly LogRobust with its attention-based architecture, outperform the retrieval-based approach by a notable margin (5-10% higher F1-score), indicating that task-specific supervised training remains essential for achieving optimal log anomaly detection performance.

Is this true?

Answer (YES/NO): NO